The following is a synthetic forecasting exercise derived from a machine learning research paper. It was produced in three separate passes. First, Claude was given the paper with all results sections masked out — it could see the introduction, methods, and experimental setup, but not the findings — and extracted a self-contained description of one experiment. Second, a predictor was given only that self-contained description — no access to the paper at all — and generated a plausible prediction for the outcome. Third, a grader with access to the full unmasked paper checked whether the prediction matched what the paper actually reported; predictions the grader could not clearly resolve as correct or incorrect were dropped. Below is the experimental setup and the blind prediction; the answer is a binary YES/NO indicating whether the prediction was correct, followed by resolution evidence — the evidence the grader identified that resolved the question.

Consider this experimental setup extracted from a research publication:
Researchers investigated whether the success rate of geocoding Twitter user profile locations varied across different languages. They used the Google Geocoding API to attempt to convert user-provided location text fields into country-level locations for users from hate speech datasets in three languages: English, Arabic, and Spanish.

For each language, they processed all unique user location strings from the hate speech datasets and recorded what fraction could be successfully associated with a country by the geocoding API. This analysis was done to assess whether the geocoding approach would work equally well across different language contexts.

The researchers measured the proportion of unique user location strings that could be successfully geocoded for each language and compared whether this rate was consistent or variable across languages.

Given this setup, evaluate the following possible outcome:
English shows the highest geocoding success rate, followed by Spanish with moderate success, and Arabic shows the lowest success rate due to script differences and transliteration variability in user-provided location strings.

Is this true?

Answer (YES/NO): NO